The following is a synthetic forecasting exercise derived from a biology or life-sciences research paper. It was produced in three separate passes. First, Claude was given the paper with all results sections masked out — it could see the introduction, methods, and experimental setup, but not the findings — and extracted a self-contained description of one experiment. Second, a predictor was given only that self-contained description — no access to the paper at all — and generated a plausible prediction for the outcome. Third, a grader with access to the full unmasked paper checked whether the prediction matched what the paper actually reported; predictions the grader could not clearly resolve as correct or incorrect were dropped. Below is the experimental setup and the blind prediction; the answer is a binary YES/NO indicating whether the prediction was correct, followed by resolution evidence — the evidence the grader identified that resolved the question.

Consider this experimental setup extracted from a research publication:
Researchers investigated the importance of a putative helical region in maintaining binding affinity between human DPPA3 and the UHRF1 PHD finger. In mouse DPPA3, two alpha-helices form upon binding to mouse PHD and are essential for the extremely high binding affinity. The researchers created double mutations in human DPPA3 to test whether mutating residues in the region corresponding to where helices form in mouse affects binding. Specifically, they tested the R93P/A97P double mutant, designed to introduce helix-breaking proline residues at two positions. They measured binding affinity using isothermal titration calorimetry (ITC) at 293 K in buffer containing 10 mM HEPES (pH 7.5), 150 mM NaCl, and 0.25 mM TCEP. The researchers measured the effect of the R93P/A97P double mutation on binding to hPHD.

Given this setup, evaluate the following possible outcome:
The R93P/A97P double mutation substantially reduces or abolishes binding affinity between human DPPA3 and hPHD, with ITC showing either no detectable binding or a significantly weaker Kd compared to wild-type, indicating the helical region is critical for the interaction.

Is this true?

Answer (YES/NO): YES